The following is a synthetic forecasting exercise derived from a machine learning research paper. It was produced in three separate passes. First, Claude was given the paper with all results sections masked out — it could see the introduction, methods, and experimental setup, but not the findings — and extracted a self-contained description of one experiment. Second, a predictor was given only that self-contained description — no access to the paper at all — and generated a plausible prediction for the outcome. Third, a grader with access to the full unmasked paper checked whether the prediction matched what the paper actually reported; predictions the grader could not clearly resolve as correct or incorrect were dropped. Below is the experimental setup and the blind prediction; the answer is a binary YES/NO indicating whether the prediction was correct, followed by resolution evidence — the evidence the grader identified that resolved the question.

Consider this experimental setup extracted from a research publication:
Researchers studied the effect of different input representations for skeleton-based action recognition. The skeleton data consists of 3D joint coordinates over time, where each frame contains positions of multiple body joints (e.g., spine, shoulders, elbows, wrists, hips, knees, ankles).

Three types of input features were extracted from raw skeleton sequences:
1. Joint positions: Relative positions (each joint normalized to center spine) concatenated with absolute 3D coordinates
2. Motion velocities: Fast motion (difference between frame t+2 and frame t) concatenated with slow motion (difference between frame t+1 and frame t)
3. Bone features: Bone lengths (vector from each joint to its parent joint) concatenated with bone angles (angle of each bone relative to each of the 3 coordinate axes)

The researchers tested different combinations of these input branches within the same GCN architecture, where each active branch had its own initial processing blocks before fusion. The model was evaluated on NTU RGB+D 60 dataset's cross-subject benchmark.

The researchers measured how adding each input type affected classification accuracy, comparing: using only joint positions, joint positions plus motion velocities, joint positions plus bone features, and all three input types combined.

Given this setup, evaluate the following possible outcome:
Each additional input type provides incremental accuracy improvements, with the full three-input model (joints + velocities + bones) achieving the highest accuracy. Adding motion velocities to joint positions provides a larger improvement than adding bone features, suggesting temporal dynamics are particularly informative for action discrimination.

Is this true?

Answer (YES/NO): YES